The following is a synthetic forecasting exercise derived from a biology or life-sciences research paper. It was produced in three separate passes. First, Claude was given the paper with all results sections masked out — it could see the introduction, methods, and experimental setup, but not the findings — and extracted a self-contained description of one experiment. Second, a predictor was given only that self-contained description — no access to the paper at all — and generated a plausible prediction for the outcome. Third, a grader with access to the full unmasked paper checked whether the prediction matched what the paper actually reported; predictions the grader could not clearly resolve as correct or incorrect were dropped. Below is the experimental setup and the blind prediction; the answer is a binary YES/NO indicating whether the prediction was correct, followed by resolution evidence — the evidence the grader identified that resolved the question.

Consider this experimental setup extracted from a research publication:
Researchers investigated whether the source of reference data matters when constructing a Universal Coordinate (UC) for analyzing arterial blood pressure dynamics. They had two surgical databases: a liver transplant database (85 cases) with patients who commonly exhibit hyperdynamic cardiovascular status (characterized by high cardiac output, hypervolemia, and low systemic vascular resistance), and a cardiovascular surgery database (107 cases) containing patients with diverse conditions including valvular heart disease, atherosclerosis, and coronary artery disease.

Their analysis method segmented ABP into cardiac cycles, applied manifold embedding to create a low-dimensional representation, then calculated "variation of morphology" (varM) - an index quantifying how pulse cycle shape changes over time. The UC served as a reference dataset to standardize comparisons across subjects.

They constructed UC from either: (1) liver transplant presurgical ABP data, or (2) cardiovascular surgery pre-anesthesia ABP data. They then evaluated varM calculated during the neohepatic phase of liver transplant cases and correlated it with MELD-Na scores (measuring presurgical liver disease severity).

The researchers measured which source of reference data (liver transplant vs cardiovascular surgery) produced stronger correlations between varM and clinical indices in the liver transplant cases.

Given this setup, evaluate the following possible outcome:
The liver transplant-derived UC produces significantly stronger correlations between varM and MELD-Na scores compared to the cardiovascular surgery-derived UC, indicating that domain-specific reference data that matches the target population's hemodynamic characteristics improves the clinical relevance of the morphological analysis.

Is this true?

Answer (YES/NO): NO